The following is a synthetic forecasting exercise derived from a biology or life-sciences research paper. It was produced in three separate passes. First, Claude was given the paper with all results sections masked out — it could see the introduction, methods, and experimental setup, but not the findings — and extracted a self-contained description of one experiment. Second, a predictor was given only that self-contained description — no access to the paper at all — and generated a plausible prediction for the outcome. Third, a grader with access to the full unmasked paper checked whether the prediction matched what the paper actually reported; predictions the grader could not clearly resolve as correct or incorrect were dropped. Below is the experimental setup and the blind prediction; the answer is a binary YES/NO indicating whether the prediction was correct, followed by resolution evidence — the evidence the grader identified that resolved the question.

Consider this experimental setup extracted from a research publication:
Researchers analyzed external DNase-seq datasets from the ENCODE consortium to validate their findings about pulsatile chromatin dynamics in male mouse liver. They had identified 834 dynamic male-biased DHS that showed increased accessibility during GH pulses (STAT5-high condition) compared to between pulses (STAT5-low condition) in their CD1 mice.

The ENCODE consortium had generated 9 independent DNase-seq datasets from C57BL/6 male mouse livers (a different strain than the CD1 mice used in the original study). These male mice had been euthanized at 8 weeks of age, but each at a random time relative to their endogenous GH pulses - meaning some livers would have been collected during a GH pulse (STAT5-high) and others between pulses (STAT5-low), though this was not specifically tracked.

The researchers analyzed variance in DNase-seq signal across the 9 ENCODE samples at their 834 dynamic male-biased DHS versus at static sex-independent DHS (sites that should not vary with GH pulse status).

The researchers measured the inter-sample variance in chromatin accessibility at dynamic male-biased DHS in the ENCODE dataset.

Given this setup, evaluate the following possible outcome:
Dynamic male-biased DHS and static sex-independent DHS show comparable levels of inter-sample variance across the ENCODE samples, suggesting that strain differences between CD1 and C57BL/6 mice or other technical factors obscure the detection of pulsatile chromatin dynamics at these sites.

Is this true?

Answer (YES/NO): NO